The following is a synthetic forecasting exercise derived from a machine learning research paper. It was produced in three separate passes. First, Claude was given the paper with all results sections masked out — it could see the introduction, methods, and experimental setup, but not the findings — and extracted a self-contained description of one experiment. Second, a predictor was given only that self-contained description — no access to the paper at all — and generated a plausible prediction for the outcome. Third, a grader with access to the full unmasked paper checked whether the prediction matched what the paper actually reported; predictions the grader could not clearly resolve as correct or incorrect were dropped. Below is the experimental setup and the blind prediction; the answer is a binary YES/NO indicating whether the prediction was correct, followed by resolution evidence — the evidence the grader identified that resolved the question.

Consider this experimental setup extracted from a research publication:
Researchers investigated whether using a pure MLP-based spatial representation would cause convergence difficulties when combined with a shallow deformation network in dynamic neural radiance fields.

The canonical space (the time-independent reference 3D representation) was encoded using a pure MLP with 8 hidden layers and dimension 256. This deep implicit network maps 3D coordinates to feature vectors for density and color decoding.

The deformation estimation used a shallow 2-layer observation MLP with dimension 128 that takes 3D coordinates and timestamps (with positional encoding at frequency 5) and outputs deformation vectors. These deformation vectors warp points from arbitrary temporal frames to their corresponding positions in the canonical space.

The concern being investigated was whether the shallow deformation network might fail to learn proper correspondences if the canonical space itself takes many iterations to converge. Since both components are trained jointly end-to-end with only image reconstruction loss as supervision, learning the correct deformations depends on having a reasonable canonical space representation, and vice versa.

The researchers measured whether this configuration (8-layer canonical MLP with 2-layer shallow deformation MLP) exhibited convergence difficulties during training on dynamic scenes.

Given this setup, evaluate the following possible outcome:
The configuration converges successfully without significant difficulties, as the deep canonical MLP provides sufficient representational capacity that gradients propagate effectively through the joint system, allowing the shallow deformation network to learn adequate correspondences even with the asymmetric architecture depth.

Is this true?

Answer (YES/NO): NO